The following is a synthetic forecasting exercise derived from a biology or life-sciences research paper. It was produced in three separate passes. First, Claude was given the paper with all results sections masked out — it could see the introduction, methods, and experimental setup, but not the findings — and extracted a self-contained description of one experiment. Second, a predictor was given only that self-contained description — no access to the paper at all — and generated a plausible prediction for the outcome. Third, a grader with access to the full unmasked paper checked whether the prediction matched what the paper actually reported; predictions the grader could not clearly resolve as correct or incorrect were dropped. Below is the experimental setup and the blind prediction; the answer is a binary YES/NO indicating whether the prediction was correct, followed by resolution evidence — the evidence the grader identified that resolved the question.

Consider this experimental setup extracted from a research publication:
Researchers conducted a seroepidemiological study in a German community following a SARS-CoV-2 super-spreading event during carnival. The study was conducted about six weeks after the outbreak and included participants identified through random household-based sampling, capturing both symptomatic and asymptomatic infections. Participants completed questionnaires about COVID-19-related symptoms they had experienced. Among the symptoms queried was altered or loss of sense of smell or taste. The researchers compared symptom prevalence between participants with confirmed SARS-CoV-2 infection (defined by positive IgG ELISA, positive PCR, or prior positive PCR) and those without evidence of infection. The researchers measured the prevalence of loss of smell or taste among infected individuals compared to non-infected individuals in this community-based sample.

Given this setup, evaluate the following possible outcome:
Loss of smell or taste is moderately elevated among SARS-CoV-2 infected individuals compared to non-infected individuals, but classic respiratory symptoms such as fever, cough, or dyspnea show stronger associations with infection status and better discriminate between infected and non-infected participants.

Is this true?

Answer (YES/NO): NO